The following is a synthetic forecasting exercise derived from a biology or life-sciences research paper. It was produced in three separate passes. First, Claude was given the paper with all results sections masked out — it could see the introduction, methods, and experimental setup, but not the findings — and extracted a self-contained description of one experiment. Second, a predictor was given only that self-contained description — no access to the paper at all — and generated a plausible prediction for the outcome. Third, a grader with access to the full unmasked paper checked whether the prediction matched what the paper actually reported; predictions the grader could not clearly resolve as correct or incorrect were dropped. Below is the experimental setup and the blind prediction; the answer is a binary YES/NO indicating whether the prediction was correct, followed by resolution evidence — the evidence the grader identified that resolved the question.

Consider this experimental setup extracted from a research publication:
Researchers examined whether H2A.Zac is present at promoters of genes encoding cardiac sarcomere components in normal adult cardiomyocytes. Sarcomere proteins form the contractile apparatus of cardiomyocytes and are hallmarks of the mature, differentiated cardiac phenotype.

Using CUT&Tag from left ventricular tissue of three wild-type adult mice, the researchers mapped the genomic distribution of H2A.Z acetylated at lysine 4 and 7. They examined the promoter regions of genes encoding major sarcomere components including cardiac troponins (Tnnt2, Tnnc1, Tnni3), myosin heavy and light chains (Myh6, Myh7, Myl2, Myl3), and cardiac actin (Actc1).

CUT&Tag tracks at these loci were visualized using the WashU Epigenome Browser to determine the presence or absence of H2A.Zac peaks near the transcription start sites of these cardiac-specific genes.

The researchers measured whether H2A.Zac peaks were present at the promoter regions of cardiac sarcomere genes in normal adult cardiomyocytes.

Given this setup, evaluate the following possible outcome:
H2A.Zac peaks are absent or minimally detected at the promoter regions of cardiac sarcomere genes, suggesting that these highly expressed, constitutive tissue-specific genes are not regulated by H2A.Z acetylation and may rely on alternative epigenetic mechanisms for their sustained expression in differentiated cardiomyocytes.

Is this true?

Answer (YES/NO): NO